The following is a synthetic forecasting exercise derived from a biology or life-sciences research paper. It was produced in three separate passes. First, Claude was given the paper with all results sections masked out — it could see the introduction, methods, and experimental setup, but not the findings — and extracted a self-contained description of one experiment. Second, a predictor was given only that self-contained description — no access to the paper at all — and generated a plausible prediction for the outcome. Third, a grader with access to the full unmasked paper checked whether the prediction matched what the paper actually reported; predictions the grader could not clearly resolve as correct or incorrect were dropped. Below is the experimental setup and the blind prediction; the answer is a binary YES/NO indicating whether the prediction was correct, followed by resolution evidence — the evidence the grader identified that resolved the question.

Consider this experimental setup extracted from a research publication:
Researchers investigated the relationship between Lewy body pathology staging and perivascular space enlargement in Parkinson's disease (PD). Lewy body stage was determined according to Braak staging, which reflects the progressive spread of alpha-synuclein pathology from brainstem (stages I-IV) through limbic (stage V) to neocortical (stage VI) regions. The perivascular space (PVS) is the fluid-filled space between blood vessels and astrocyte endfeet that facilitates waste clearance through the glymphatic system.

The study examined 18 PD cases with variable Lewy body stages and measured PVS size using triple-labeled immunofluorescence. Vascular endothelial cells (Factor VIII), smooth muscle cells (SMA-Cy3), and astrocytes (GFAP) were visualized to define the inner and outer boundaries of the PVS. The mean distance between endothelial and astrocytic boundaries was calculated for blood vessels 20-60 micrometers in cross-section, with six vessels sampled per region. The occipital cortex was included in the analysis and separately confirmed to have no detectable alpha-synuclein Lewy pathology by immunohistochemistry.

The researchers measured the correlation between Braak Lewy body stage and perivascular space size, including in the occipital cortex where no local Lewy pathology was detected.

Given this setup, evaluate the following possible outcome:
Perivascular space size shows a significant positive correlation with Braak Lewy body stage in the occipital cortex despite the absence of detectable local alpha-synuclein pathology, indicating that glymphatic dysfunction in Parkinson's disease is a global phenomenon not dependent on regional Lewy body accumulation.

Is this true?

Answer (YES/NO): YES